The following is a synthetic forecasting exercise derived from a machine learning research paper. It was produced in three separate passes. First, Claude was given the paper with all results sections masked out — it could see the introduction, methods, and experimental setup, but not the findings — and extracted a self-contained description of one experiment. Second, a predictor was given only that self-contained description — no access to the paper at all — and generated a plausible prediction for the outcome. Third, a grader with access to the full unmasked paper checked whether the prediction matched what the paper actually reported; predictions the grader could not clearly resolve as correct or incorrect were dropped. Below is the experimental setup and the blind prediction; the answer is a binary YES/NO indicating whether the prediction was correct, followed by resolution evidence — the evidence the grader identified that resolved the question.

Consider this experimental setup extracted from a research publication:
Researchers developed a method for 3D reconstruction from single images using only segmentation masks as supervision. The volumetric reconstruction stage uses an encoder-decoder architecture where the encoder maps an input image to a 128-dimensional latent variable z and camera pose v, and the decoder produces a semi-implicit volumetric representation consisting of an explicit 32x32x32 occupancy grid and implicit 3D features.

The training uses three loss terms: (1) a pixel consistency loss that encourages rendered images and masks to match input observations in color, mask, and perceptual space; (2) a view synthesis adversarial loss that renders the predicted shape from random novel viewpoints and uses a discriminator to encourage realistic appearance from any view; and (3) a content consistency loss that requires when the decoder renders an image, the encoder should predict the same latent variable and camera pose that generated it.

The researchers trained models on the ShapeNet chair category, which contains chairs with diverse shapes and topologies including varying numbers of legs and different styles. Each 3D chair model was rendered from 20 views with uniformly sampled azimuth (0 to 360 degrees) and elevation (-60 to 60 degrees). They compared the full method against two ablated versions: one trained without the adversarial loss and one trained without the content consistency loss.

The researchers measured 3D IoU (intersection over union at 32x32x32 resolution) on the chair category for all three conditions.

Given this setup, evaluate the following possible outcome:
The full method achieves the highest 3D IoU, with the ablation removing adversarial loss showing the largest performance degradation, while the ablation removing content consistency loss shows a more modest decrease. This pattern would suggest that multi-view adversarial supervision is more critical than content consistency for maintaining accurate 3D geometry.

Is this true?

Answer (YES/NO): YES